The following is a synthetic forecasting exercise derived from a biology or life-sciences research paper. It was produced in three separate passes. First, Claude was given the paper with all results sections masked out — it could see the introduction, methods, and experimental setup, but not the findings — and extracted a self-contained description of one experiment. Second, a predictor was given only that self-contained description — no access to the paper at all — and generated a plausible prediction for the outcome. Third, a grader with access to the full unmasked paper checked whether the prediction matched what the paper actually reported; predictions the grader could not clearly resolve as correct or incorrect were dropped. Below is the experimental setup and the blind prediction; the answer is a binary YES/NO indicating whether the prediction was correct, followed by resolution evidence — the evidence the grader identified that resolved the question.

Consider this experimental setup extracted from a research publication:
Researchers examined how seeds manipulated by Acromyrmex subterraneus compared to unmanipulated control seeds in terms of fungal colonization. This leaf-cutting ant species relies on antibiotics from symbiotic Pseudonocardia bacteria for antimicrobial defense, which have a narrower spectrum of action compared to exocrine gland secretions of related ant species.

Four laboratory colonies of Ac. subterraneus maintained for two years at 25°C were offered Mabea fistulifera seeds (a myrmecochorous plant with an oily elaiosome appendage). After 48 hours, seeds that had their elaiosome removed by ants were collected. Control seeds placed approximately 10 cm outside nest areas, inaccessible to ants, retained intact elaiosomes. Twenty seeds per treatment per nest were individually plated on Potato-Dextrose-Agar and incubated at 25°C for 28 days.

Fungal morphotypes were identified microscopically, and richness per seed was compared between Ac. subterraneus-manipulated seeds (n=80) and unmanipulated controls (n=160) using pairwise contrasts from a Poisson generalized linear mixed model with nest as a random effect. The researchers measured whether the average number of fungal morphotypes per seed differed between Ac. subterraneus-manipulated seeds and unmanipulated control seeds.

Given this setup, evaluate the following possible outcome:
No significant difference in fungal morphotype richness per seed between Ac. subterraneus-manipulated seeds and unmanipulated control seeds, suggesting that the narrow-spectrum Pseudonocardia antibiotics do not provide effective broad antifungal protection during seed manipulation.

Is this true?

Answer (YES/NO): NO